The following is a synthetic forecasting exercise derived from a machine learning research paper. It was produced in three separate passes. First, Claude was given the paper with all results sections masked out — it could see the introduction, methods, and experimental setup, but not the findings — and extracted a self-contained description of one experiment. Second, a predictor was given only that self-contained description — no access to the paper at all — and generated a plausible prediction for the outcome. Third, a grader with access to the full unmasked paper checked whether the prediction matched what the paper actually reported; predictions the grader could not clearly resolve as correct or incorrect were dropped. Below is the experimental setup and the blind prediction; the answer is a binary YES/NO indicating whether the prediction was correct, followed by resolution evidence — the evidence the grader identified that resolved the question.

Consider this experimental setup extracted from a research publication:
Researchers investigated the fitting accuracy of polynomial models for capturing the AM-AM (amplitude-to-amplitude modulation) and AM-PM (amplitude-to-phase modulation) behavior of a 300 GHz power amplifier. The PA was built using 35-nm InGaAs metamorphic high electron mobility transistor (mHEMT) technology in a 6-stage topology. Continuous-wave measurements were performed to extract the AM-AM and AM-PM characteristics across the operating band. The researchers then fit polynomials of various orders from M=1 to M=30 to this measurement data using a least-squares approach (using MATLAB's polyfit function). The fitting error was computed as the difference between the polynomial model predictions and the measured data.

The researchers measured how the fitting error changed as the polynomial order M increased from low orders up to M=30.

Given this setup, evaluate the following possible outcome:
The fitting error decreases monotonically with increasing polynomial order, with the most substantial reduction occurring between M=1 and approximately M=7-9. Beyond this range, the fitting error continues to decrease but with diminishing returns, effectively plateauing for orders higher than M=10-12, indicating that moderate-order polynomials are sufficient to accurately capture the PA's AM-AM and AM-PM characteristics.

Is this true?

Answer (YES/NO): NO